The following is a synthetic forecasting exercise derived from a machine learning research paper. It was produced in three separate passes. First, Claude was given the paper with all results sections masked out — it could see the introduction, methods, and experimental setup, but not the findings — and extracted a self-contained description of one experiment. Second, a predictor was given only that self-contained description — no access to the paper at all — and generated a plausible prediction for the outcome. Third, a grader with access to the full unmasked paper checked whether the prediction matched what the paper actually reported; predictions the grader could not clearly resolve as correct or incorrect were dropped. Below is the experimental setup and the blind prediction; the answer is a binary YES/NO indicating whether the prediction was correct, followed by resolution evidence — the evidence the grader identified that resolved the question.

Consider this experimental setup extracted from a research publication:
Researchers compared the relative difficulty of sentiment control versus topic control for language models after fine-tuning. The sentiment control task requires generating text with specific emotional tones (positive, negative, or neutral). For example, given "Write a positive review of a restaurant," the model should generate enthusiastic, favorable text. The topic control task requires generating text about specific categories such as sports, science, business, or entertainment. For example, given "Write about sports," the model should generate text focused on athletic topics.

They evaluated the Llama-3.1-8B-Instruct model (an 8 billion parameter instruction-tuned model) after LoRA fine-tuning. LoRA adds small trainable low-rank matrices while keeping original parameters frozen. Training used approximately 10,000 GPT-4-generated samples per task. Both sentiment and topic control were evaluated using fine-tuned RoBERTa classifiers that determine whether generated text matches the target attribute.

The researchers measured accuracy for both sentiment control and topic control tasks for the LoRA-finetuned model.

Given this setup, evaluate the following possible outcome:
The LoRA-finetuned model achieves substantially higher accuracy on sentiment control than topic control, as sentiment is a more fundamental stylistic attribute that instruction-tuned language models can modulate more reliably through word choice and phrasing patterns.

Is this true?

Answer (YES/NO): NO